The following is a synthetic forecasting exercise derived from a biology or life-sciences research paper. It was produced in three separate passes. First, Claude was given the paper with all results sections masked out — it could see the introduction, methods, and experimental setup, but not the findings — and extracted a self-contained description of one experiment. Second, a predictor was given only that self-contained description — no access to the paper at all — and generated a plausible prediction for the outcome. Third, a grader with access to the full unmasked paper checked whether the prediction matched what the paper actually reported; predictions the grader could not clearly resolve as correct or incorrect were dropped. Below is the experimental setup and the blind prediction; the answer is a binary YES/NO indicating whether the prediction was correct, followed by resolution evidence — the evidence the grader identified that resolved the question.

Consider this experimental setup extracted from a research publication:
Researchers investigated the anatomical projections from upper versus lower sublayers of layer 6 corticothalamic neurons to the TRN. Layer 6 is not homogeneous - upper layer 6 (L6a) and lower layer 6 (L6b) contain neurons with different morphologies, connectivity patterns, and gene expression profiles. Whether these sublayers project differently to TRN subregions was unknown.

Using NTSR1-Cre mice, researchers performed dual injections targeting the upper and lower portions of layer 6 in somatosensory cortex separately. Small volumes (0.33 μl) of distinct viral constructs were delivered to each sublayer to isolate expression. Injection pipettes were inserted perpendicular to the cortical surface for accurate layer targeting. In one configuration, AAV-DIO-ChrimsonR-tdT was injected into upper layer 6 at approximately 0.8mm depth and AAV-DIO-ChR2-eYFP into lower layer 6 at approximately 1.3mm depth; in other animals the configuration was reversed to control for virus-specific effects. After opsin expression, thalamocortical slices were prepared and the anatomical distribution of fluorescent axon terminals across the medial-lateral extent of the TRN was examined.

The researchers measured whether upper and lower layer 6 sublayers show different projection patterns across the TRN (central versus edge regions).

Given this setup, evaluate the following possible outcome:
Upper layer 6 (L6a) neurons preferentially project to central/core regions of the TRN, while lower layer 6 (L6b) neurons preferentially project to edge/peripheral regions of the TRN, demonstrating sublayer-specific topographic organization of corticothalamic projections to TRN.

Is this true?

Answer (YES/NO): YES